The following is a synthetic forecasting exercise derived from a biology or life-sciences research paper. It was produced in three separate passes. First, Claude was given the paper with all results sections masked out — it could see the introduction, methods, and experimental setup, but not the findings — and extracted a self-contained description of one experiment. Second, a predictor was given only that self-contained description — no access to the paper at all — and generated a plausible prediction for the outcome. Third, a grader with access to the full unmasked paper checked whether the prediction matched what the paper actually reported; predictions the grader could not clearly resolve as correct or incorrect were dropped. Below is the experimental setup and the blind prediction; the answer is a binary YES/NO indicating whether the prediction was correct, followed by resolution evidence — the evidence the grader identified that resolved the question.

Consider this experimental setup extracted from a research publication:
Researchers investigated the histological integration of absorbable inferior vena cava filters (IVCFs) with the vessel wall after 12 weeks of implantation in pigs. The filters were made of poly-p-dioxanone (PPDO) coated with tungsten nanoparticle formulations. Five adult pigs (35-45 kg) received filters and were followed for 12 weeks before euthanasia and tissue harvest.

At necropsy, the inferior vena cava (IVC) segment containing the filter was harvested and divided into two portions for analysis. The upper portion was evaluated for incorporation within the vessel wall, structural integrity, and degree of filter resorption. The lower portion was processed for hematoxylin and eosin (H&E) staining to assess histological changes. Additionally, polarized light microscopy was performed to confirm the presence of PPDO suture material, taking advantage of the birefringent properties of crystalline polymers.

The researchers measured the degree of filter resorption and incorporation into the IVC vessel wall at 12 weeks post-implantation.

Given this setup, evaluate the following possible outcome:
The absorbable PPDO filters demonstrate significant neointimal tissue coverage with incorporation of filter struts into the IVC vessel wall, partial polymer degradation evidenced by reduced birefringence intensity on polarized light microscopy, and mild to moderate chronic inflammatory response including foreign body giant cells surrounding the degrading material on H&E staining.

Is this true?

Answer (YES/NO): NO